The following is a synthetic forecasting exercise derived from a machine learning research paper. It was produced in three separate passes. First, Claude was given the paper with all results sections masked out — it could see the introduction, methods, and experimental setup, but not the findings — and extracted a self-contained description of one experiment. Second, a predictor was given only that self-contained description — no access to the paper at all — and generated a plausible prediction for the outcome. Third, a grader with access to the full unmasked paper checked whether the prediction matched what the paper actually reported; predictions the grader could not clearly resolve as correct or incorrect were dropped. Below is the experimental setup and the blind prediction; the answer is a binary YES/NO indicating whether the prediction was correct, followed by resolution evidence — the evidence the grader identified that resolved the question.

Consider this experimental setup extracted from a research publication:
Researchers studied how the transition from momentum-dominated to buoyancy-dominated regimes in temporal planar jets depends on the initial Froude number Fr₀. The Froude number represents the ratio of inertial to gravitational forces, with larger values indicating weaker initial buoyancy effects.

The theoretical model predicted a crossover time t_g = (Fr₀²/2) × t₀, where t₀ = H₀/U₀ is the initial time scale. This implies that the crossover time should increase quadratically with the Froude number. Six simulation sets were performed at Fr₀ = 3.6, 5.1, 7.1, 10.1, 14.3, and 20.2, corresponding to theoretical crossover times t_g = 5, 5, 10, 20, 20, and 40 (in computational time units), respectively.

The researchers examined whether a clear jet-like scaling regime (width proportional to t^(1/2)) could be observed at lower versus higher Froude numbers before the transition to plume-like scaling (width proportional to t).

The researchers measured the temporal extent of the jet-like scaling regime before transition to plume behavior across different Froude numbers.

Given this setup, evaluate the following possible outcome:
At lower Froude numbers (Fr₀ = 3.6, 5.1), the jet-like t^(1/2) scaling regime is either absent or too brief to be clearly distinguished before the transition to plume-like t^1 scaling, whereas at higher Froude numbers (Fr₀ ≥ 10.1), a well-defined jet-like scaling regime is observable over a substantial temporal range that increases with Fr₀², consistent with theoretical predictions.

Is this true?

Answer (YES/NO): NO